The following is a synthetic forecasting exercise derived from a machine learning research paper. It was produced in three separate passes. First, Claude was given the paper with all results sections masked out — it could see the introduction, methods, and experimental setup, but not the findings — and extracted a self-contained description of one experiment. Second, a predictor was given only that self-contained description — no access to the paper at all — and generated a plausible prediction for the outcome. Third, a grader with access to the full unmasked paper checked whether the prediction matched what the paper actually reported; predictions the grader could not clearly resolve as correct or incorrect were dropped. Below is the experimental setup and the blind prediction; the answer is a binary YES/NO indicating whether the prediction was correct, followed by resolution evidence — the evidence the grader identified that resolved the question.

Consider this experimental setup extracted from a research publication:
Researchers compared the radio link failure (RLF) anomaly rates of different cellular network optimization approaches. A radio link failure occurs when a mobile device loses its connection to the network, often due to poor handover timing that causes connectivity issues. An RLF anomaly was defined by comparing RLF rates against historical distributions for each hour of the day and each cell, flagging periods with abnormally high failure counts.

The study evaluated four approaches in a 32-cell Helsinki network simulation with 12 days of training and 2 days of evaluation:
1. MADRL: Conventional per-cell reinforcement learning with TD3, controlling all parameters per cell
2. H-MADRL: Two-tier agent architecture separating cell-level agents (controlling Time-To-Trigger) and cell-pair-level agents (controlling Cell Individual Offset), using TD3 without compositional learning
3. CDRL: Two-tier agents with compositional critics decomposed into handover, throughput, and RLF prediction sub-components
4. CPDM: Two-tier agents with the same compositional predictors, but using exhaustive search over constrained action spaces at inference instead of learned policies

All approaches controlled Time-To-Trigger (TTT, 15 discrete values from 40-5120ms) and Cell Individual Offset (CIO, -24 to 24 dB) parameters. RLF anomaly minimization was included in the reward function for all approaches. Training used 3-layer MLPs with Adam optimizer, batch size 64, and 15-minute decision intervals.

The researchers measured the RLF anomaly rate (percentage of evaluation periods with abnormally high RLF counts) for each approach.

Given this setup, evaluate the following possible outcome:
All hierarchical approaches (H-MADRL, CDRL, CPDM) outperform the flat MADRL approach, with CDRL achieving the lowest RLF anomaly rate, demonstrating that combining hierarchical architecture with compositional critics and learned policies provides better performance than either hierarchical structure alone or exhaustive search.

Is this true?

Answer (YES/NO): NO